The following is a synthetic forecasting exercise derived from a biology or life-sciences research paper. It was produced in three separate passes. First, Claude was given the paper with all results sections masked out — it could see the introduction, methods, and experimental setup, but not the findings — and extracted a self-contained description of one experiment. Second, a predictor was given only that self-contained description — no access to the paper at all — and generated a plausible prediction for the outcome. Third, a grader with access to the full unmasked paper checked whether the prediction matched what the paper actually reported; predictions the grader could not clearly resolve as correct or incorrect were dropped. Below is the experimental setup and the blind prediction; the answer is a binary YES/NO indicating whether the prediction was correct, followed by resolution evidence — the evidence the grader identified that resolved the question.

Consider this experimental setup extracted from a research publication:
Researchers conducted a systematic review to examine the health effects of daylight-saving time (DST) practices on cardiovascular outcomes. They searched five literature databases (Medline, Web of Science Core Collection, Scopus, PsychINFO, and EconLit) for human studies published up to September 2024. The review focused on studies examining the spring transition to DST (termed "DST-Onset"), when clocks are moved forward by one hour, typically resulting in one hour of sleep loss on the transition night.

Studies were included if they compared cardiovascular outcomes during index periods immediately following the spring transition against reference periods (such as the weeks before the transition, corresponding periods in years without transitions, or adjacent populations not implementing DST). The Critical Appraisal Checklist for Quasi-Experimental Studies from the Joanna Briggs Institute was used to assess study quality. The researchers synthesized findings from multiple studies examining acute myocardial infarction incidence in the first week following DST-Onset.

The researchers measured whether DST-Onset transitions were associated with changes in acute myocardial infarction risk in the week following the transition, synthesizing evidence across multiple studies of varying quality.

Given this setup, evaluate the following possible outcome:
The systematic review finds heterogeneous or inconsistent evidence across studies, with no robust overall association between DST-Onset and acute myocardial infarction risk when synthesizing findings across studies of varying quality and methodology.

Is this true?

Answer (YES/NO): NO